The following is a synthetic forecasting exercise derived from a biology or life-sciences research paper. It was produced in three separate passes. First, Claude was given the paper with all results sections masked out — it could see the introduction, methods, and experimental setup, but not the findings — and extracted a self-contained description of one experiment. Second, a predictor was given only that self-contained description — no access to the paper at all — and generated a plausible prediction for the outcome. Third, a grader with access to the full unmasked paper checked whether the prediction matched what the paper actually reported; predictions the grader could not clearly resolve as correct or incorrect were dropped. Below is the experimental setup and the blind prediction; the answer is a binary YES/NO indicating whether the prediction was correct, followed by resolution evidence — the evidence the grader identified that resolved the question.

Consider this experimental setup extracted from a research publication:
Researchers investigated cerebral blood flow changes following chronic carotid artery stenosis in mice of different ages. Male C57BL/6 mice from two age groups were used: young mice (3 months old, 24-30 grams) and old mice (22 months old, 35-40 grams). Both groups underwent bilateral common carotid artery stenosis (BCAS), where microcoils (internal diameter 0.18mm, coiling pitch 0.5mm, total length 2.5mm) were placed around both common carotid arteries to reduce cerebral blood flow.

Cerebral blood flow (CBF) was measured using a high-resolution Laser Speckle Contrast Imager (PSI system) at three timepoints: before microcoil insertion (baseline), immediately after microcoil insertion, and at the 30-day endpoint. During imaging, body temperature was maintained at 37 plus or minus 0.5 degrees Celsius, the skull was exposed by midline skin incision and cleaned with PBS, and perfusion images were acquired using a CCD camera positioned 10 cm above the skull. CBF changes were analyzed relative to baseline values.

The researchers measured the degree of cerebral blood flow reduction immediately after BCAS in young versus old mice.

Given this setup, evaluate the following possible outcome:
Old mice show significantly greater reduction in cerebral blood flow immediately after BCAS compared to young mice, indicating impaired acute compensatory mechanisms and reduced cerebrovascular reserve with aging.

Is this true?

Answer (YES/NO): NO